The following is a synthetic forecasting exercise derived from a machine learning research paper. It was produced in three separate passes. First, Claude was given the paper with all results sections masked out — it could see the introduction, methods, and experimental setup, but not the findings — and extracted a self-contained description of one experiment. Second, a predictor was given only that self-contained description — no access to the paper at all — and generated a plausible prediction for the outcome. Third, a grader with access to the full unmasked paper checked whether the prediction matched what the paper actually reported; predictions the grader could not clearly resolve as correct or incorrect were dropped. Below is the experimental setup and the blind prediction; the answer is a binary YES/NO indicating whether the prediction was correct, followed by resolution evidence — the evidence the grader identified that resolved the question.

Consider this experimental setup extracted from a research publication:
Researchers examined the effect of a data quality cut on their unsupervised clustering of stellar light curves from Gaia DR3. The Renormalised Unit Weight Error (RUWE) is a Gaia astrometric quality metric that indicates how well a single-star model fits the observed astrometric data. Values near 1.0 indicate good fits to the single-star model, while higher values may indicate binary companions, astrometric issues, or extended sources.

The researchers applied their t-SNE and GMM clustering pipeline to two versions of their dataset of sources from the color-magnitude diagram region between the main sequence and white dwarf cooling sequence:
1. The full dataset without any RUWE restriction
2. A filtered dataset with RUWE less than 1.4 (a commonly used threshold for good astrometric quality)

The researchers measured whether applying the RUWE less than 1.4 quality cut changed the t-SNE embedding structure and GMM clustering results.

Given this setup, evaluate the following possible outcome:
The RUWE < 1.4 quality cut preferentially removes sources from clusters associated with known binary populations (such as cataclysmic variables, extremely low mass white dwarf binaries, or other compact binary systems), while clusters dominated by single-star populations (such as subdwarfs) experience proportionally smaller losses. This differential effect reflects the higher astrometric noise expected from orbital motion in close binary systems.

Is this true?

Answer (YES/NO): NO